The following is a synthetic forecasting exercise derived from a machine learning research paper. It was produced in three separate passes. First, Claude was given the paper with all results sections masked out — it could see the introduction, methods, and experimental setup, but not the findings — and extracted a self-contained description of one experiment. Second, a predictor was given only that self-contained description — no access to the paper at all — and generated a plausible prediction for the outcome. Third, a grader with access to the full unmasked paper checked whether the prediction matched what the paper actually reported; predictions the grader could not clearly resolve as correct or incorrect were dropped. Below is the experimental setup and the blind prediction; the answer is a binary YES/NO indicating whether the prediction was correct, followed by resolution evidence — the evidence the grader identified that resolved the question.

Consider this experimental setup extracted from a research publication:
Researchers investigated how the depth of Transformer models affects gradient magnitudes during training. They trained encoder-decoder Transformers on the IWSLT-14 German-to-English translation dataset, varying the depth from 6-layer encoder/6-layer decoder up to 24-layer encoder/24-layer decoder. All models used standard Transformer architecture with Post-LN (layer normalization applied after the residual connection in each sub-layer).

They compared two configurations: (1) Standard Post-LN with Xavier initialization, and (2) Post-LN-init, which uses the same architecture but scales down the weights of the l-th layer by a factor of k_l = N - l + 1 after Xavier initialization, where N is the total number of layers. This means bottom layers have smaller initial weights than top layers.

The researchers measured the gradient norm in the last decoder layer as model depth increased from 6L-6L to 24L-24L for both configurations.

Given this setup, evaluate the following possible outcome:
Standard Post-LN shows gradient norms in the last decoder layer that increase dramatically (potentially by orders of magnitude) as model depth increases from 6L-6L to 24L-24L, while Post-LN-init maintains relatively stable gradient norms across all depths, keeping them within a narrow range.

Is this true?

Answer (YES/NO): NO